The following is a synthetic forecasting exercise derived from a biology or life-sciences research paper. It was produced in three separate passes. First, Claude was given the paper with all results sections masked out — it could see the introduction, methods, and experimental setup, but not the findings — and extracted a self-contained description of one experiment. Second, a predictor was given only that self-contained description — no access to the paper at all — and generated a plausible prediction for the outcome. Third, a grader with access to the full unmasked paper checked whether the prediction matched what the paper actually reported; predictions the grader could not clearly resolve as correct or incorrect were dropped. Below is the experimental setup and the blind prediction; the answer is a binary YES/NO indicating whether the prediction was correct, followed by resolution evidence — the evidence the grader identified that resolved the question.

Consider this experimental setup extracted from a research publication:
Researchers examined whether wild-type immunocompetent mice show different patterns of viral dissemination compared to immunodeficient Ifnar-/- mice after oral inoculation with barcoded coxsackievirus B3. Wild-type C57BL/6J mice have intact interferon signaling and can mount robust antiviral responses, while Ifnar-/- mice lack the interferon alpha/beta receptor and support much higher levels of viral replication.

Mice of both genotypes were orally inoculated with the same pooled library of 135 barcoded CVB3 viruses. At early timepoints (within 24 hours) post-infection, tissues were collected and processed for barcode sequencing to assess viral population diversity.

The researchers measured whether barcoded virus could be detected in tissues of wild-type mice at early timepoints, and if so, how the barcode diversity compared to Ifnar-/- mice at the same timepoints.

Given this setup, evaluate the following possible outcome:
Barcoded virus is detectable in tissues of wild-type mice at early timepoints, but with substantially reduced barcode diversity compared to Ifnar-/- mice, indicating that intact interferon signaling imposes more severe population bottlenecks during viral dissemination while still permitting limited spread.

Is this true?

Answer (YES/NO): NO